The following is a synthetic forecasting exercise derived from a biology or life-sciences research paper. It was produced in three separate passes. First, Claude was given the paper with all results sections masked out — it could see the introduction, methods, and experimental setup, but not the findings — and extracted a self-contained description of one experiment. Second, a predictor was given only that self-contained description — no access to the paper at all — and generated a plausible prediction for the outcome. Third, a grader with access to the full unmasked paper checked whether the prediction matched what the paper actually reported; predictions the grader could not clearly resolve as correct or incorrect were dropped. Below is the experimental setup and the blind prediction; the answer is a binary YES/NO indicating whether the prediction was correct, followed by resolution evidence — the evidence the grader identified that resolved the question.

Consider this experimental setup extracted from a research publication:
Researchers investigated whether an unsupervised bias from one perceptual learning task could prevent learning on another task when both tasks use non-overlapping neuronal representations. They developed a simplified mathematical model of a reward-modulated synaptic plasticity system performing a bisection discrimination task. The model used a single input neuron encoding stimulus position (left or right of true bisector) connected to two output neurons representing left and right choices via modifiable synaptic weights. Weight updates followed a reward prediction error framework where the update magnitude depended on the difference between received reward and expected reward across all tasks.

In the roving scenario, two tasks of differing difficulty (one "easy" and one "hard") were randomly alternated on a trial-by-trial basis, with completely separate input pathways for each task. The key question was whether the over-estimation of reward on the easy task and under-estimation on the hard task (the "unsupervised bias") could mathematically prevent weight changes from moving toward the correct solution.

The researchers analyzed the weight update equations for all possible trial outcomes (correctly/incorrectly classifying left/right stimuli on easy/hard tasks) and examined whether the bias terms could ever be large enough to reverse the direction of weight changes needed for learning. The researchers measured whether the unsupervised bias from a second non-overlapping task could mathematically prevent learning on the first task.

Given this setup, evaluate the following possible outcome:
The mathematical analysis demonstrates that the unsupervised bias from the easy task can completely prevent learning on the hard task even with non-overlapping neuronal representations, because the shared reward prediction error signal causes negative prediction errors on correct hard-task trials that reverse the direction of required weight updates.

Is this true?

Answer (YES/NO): NO